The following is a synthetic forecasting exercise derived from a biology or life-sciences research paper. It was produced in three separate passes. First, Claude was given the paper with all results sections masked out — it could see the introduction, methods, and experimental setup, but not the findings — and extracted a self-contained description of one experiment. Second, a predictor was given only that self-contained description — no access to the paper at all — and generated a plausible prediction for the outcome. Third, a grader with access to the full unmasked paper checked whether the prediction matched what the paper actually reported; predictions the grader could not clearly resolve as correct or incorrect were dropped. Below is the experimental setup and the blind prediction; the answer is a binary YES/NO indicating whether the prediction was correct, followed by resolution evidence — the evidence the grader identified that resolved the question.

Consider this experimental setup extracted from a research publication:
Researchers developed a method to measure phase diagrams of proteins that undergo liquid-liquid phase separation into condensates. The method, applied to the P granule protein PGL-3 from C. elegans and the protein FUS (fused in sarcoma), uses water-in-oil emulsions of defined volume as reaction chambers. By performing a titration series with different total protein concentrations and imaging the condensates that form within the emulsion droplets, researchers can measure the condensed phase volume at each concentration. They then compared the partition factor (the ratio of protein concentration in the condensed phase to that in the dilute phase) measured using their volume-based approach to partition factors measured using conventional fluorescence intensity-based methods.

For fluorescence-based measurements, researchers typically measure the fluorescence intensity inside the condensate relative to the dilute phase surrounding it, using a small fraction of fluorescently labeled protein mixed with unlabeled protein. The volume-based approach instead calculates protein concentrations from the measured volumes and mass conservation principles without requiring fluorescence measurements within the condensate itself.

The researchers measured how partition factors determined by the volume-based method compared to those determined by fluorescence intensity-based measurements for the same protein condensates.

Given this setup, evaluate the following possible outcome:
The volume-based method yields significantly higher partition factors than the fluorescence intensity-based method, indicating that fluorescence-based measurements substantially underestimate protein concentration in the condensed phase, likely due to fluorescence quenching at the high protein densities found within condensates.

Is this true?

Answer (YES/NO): NO